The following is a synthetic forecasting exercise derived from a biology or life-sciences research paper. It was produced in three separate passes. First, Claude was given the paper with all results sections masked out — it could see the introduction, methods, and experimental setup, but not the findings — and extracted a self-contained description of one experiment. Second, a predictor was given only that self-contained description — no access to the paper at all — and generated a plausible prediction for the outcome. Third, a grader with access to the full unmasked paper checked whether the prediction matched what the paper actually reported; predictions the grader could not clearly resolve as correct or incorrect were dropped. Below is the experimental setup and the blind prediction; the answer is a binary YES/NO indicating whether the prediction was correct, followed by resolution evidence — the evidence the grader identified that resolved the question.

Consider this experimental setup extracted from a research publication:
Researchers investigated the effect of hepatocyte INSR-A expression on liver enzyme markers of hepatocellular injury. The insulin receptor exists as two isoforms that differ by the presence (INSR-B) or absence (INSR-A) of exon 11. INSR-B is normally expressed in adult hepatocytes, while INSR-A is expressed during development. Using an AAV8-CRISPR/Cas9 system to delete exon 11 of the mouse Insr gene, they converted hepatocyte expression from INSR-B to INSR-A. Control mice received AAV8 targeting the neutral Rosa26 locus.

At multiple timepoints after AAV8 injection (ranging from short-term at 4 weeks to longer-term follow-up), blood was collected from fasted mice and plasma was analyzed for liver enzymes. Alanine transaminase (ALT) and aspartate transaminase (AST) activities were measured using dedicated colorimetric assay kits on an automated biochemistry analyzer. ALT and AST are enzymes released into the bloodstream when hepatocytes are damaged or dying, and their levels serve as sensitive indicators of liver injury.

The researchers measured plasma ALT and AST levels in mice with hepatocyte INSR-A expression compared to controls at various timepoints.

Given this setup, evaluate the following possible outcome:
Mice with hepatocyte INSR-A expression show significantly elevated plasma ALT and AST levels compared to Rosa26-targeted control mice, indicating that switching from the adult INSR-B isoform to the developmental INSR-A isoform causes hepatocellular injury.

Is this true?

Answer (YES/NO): NO